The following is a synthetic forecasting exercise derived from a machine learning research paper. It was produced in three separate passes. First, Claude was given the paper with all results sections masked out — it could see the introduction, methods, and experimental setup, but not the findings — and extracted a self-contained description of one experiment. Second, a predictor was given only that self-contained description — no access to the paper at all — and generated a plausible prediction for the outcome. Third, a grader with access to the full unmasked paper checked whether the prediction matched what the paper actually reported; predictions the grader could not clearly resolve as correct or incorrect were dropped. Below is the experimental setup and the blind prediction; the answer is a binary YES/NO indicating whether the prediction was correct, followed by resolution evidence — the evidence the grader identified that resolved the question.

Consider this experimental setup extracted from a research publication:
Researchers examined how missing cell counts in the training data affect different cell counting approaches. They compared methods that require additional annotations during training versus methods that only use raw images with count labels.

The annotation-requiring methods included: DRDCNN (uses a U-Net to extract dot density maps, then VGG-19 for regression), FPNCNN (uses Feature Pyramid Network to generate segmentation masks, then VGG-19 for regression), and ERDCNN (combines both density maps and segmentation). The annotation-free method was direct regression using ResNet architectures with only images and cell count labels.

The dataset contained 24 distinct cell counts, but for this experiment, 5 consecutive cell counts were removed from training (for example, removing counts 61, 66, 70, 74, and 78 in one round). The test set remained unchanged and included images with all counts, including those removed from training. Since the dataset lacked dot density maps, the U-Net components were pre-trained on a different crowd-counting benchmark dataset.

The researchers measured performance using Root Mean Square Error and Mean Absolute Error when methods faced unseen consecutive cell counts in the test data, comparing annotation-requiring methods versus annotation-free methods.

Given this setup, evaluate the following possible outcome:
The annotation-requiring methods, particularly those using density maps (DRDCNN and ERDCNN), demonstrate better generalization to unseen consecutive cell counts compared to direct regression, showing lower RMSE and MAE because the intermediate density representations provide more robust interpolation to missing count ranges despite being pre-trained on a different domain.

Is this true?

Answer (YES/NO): NO